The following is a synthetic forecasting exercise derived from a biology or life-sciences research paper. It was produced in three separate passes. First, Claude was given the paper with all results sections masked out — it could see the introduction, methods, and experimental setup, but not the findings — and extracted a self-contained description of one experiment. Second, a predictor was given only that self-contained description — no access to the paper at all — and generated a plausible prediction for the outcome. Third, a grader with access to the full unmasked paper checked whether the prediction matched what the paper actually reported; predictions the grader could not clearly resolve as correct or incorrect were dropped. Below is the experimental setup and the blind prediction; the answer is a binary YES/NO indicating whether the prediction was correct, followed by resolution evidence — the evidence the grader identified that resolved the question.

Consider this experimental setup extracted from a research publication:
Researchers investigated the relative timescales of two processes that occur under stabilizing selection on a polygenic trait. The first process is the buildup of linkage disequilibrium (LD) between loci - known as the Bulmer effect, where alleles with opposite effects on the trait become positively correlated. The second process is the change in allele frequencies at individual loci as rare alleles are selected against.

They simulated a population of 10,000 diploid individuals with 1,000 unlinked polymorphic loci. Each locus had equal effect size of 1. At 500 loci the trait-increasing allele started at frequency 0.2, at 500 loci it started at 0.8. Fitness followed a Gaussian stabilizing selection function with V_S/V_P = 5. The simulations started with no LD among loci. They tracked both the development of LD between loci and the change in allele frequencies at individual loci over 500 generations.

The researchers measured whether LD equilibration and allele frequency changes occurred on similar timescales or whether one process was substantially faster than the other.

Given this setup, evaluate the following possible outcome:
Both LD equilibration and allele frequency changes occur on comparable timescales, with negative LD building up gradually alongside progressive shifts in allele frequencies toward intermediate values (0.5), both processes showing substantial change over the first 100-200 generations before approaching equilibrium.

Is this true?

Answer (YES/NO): NO